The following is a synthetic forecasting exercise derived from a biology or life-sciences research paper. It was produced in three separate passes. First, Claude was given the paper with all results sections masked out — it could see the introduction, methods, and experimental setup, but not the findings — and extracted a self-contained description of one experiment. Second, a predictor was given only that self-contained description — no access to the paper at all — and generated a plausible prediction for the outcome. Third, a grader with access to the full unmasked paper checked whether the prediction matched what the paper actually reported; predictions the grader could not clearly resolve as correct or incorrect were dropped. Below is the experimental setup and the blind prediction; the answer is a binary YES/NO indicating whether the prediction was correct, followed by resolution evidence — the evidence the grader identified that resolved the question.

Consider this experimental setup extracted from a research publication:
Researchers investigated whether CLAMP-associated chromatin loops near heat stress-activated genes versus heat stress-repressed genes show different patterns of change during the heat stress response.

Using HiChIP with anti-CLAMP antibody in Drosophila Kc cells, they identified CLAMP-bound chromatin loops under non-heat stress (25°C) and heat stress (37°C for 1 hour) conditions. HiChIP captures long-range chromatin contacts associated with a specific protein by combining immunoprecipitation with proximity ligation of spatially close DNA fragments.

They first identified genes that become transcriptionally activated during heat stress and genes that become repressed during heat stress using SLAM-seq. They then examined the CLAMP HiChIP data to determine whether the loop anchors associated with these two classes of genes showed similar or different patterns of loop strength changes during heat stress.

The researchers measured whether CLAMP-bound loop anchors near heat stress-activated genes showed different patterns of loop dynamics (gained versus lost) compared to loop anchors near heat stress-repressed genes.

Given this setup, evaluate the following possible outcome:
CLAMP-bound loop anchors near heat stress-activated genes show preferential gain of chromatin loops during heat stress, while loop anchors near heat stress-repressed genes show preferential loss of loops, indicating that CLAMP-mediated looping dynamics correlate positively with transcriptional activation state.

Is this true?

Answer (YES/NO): NO